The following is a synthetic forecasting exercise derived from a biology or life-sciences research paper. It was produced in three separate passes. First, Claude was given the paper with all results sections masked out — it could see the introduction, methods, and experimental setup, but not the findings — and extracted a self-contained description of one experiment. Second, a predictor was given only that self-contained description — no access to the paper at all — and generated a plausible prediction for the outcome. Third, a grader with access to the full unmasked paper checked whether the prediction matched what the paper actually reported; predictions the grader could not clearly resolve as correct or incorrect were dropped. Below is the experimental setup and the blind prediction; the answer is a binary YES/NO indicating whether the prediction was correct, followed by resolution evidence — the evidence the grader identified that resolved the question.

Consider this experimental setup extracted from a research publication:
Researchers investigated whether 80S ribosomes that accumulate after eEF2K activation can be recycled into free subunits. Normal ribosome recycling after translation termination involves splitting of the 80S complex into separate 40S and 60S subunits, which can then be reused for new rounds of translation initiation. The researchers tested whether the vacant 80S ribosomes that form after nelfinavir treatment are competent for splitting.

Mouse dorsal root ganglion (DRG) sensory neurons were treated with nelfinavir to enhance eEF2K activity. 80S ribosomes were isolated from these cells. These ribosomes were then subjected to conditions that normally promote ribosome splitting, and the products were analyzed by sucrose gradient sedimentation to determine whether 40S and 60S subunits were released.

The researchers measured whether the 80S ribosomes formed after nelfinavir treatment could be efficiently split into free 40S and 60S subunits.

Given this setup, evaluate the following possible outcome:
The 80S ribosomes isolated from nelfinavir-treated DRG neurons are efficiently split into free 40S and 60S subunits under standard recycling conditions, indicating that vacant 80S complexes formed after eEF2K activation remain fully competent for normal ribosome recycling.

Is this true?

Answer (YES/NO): NO